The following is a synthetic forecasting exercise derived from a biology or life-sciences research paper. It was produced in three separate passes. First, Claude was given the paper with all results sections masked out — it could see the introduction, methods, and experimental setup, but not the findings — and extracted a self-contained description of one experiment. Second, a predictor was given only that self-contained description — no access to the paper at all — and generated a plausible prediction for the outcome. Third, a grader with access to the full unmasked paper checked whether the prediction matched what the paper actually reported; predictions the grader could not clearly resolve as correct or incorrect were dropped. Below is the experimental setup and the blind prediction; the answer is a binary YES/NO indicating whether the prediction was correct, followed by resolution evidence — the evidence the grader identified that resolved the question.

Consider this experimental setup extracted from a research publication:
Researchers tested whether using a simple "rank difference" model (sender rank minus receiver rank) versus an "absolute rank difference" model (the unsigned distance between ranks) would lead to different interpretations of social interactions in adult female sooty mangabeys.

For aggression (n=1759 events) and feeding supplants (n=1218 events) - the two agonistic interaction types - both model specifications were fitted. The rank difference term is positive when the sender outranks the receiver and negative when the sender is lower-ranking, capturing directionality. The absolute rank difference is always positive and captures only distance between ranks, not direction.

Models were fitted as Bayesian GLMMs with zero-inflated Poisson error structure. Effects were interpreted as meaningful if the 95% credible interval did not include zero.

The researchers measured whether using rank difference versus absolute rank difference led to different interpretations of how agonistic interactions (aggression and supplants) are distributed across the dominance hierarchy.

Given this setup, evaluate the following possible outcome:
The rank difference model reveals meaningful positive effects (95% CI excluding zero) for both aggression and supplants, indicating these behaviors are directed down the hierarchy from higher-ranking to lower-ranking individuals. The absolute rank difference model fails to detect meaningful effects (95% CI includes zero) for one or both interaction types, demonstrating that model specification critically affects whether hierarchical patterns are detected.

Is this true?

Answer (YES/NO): NO